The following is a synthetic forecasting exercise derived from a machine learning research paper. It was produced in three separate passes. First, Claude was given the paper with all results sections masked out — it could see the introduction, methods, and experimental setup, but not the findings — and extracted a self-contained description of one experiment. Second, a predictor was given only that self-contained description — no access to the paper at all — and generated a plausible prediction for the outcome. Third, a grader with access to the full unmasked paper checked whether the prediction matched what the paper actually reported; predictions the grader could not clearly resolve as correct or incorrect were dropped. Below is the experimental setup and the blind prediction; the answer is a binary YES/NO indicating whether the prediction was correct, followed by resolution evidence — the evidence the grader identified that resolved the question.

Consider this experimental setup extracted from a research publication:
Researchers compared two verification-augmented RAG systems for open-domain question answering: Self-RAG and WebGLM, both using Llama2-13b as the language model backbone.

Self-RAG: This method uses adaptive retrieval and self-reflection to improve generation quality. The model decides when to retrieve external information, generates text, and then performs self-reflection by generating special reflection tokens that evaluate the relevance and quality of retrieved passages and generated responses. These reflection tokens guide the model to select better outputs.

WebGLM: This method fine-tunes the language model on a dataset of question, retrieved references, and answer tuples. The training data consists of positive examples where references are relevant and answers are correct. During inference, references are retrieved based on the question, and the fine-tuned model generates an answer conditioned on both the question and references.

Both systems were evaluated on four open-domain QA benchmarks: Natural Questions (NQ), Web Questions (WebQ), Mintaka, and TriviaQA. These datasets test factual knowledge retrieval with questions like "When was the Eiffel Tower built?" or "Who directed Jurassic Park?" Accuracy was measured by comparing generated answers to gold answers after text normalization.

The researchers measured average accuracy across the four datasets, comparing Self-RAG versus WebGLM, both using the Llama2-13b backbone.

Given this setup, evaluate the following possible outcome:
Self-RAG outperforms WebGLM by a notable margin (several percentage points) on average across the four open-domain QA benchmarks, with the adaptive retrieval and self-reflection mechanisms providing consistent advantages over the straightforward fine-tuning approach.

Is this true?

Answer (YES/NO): NO